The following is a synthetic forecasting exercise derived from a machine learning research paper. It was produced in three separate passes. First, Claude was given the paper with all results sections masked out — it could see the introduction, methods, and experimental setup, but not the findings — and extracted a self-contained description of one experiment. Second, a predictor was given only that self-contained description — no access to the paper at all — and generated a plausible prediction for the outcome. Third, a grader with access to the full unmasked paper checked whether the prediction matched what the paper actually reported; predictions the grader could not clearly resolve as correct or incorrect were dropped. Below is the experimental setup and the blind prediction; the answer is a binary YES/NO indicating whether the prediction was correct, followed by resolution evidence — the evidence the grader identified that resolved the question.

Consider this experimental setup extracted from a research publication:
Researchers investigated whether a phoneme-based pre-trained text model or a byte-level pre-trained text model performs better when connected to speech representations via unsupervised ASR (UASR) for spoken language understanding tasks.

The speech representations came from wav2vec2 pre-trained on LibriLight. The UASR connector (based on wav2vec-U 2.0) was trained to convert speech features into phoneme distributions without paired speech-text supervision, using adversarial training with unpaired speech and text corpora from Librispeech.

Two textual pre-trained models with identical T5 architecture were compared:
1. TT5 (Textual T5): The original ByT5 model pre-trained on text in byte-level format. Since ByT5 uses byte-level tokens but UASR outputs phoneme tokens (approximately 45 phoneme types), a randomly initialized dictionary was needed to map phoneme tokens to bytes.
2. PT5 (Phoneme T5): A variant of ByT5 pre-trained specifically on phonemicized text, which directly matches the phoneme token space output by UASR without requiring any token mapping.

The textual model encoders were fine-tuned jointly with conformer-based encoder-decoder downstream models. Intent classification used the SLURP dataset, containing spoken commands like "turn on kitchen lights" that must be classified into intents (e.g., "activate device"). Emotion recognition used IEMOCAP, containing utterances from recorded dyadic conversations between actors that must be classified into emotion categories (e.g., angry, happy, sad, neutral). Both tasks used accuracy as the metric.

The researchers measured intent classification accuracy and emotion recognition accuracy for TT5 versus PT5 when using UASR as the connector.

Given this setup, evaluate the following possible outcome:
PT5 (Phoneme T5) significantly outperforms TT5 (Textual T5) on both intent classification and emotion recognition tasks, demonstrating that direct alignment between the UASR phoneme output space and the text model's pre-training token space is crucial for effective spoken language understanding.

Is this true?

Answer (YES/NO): NO